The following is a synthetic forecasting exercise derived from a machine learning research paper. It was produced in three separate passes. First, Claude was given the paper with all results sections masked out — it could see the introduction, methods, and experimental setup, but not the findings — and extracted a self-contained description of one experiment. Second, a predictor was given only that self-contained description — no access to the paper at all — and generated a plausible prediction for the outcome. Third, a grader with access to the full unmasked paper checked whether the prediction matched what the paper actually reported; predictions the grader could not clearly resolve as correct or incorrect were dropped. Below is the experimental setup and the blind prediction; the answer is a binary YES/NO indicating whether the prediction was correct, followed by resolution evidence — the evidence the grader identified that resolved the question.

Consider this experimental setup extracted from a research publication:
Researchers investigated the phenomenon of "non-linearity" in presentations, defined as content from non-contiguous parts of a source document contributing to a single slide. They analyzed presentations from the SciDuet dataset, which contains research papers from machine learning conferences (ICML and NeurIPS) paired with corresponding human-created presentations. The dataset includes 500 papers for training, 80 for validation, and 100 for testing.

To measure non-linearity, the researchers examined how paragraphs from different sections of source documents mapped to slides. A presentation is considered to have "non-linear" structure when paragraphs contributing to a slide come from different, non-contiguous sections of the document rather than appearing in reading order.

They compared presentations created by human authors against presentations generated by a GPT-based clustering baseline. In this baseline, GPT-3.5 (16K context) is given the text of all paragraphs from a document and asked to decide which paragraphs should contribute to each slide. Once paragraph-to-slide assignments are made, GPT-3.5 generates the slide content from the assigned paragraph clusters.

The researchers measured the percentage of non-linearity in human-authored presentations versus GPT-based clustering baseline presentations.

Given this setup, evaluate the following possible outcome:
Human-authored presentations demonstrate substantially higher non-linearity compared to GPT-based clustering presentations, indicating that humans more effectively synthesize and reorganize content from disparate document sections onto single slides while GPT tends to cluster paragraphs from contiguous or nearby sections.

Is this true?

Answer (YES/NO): YES